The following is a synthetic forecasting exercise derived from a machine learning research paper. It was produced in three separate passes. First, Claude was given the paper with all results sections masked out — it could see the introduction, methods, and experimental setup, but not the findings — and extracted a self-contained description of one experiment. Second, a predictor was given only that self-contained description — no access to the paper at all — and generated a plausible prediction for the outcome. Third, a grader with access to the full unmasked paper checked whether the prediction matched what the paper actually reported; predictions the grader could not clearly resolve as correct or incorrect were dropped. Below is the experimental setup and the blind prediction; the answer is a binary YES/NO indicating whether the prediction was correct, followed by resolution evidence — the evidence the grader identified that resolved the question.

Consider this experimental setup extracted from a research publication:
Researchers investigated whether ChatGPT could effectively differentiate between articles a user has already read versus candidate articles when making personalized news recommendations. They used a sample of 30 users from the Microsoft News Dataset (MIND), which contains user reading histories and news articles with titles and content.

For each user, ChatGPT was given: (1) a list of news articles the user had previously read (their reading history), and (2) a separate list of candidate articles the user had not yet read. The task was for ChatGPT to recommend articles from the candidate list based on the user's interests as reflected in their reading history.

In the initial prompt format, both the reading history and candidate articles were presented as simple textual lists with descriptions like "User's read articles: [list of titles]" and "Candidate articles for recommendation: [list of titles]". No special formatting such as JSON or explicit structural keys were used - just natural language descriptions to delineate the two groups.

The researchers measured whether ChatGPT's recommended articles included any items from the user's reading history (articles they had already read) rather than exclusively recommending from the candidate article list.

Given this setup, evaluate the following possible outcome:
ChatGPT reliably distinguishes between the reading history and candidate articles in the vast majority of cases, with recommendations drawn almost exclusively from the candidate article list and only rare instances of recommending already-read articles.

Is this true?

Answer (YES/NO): NO